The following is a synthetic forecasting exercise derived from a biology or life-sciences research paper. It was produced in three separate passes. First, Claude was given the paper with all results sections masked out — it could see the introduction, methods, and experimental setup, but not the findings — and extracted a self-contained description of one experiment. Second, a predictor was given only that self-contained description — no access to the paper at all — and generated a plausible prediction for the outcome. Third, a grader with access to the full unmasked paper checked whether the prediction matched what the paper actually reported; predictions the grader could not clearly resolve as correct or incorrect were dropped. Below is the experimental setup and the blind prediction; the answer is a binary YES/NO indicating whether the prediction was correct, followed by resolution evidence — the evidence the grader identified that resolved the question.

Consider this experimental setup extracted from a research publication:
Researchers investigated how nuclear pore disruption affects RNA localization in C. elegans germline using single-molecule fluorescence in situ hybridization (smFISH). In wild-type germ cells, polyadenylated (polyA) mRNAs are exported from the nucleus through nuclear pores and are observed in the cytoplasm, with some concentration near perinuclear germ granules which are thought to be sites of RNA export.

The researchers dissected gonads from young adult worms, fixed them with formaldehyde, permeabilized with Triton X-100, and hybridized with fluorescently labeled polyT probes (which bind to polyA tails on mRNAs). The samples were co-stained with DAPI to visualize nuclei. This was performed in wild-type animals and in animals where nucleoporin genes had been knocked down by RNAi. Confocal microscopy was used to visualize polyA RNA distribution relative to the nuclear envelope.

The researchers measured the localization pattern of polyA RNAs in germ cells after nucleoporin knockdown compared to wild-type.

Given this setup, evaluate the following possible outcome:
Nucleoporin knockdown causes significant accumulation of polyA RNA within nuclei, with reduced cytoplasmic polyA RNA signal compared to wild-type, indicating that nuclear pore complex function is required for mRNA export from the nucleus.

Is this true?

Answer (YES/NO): NO